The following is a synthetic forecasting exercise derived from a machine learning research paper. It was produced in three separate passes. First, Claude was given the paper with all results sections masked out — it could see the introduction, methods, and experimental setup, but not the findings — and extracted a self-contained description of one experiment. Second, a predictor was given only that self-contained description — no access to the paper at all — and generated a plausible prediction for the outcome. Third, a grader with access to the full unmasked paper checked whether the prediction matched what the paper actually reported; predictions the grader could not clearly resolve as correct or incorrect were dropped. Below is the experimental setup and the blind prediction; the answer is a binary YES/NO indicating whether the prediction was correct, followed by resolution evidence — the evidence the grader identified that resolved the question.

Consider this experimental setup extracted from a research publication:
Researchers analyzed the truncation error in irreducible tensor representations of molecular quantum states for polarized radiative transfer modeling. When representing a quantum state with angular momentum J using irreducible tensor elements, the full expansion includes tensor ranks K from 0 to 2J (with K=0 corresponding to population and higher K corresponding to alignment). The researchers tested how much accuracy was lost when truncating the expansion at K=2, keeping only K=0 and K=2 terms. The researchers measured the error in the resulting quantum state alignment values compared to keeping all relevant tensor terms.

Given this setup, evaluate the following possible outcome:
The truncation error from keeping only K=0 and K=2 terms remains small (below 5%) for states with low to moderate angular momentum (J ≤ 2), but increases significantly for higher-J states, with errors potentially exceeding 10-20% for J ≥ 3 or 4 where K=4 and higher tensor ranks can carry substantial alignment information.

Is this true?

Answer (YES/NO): NO